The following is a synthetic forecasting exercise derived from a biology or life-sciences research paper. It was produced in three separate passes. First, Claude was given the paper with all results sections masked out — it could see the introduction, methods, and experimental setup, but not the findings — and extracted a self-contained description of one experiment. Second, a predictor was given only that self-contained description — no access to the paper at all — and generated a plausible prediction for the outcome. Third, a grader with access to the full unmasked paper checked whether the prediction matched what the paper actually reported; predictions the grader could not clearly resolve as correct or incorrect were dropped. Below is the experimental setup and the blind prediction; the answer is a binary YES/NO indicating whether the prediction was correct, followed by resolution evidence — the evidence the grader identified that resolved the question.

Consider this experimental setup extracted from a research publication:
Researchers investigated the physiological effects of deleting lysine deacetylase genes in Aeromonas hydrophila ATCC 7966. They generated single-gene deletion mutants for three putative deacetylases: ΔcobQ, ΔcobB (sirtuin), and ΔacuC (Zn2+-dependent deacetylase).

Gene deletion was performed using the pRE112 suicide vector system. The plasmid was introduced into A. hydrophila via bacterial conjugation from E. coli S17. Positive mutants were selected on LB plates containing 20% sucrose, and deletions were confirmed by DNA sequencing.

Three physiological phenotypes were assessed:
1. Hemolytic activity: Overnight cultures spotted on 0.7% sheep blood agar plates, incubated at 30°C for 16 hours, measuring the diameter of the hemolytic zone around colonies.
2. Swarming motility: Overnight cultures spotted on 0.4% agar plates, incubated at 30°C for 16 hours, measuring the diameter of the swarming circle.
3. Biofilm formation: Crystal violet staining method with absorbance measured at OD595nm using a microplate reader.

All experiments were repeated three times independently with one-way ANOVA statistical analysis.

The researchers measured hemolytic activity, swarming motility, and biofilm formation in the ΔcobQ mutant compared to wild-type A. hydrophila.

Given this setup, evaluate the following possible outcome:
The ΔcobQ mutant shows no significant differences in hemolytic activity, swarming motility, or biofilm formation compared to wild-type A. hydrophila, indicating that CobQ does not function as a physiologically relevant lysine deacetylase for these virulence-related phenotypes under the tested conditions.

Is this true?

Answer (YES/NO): NO